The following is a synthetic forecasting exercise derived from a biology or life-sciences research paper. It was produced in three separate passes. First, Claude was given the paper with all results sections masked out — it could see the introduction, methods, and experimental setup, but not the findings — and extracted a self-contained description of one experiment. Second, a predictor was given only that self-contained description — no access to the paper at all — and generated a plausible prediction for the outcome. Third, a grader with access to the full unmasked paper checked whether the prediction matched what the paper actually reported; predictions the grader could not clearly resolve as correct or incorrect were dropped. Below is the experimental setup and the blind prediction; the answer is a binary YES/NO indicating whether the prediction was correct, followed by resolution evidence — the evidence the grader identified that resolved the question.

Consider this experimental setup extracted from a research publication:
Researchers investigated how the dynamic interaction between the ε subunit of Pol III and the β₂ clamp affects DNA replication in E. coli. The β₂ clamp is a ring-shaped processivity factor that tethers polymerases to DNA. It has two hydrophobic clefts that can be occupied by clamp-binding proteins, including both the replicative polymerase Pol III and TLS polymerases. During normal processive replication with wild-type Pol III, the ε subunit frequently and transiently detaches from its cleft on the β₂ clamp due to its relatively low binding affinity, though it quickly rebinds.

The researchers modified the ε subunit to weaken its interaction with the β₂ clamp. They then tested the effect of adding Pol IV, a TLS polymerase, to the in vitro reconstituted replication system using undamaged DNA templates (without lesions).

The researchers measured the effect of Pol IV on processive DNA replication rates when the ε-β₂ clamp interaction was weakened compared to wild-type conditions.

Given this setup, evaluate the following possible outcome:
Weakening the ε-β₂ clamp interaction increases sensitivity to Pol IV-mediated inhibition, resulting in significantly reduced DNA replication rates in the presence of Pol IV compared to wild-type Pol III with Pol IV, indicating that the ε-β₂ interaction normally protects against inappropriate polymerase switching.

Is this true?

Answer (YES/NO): YES